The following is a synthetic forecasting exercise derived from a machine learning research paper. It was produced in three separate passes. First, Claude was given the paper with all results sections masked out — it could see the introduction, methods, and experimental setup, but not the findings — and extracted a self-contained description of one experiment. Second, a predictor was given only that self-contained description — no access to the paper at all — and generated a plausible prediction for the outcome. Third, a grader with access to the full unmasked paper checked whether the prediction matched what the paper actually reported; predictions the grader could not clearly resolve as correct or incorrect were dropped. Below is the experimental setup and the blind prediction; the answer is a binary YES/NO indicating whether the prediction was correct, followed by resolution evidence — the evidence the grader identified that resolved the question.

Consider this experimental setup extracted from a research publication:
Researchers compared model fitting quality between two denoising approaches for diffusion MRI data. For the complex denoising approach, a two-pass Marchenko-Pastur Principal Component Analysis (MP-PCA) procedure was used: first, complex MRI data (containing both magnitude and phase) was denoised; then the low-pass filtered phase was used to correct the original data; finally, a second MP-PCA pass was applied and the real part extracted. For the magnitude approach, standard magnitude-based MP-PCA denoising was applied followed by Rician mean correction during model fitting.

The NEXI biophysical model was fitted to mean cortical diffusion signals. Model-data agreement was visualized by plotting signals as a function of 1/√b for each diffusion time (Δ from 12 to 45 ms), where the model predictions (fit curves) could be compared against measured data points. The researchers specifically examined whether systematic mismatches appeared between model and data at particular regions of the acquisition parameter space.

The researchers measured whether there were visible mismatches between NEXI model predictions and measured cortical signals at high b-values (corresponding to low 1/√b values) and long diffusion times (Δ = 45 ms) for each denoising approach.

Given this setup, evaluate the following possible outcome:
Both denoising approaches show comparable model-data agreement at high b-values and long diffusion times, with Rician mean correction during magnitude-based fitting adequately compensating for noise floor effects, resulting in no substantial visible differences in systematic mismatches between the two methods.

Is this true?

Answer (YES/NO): NO